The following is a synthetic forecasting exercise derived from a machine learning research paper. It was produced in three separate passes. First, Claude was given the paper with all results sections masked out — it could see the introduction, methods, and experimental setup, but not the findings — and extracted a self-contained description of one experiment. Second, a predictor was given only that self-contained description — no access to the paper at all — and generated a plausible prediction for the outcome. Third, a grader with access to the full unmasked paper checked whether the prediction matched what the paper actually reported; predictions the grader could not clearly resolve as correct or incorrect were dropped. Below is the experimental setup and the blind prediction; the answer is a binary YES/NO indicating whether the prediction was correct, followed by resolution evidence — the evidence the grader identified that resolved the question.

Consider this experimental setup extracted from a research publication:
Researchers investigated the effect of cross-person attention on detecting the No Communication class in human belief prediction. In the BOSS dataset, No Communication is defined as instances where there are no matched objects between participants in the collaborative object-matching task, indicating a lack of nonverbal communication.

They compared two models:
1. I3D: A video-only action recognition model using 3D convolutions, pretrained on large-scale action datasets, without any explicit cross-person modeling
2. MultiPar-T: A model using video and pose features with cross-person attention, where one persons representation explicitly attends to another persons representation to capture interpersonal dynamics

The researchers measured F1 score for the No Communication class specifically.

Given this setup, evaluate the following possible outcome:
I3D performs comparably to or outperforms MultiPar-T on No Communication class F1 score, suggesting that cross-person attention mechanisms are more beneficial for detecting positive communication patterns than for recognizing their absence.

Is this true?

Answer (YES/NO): YES